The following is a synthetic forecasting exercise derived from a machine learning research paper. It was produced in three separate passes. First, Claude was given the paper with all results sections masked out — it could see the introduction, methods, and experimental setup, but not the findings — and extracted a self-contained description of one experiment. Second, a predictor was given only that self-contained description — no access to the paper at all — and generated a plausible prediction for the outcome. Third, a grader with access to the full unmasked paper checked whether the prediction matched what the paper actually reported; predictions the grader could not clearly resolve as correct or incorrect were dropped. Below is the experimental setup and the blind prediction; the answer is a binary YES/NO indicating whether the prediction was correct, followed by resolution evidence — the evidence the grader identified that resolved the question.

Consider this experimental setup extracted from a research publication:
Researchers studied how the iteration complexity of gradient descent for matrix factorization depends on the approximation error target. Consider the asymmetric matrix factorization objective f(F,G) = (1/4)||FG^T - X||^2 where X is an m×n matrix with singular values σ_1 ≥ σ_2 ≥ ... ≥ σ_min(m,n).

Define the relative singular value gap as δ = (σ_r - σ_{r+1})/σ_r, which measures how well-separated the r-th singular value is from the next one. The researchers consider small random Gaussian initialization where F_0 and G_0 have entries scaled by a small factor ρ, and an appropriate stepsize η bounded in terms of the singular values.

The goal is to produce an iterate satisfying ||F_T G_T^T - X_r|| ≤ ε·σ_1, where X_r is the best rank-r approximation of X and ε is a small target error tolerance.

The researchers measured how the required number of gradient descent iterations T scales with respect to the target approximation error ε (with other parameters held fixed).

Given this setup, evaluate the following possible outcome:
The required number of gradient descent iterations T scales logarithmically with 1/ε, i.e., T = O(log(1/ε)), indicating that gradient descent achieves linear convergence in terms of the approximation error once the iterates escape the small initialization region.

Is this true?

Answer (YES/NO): YES